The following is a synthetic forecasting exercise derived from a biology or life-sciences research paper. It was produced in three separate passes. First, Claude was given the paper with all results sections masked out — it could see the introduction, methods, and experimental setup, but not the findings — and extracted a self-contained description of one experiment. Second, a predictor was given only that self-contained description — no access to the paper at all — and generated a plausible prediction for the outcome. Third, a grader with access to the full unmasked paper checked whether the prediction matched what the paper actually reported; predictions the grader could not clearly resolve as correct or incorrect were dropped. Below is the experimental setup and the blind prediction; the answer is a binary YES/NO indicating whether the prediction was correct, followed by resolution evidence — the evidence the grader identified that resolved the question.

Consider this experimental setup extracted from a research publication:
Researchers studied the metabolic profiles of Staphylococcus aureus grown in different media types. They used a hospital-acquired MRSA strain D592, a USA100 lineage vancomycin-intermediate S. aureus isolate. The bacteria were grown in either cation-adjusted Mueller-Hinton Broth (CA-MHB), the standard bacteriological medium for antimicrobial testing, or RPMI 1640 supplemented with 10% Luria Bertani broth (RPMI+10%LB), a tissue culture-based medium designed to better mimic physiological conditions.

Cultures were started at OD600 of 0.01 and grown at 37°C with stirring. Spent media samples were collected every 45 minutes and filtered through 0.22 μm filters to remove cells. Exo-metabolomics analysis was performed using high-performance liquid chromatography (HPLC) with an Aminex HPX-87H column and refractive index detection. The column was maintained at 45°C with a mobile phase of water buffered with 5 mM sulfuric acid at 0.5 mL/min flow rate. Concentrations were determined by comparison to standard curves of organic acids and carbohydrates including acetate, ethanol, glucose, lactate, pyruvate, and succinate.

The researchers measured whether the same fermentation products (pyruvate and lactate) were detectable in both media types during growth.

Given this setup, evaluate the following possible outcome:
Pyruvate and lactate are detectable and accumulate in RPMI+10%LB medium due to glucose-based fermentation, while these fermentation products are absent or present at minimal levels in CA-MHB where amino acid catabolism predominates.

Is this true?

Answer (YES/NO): NO